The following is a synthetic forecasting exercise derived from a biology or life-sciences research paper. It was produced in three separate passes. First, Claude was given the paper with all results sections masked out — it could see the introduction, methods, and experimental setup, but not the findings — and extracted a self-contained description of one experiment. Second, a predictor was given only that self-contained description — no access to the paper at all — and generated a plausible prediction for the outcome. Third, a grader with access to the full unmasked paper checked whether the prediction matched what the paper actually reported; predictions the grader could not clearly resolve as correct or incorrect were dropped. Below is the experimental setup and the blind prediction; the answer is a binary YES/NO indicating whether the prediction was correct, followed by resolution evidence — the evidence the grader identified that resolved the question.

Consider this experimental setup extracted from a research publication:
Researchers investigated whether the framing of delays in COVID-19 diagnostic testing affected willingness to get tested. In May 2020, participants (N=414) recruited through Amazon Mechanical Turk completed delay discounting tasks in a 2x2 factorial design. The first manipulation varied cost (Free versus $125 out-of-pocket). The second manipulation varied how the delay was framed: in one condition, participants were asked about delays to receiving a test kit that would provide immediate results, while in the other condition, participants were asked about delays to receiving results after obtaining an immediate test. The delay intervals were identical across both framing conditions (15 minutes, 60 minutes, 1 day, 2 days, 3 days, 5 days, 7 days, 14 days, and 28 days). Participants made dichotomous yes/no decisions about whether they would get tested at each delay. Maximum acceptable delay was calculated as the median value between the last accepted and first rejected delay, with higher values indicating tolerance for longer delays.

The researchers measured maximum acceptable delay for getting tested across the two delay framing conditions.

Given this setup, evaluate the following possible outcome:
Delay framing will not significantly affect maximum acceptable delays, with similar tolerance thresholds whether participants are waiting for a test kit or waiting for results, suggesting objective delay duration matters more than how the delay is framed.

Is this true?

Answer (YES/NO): NO